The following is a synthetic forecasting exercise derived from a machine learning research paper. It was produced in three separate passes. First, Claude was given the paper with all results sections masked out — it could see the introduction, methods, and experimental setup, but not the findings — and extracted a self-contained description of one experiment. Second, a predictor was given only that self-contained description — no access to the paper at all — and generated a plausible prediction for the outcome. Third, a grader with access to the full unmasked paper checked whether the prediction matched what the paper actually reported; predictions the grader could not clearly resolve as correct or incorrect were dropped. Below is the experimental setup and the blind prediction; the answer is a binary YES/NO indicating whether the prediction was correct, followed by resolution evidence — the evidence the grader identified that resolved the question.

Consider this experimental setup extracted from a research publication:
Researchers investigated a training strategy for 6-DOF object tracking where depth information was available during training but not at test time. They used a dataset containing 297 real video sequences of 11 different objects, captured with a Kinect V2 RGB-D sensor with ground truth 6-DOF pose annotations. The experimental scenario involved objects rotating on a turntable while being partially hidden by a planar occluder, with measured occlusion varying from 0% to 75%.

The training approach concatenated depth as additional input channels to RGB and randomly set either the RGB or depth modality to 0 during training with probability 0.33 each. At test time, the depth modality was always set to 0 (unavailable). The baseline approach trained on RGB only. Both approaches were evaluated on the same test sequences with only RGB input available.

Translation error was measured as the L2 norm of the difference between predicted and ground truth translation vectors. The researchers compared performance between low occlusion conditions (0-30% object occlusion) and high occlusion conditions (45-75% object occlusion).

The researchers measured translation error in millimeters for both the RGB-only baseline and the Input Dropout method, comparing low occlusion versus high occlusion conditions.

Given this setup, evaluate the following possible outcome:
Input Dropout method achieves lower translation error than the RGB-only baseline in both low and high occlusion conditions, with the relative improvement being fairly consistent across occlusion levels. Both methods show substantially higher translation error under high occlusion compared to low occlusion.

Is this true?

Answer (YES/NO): NO